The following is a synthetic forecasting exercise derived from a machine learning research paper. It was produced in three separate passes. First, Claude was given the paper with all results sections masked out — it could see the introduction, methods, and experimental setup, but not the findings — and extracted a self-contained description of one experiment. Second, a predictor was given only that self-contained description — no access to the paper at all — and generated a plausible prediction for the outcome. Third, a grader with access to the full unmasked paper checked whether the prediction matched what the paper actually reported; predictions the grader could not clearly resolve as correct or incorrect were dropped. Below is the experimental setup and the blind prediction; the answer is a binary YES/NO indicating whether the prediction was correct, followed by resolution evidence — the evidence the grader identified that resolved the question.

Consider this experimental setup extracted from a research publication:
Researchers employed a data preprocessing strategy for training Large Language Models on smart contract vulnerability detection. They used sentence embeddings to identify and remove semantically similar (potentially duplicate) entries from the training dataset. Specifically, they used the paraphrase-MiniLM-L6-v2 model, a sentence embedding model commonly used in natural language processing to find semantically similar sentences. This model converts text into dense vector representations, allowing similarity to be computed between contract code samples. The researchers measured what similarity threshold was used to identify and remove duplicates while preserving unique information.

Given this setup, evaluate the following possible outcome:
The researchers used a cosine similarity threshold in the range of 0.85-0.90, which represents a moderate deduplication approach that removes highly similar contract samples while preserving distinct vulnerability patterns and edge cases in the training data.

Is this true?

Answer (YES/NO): YES